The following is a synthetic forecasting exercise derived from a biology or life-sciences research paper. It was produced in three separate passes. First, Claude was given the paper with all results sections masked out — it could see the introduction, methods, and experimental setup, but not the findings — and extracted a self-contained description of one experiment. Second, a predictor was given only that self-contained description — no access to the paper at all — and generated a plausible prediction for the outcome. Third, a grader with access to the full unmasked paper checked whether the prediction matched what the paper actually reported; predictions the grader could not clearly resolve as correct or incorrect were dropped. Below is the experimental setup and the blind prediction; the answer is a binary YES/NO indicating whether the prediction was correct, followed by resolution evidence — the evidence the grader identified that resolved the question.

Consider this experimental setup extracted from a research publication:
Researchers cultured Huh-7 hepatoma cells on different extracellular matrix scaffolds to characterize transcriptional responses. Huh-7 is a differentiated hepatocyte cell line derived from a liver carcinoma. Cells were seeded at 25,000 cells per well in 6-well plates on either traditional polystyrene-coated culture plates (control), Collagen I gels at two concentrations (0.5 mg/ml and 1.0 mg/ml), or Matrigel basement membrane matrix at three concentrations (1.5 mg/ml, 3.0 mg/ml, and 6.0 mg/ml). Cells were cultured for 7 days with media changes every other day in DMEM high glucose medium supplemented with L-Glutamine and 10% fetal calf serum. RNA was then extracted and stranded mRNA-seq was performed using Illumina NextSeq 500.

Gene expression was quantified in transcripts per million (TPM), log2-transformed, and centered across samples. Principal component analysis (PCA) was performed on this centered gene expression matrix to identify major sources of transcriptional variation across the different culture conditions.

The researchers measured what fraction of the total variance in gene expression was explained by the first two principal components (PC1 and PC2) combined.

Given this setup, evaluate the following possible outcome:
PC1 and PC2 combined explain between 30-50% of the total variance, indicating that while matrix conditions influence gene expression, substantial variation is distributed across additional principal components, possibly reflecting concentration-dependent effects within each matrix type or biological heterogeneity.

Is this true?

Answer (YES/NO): NO